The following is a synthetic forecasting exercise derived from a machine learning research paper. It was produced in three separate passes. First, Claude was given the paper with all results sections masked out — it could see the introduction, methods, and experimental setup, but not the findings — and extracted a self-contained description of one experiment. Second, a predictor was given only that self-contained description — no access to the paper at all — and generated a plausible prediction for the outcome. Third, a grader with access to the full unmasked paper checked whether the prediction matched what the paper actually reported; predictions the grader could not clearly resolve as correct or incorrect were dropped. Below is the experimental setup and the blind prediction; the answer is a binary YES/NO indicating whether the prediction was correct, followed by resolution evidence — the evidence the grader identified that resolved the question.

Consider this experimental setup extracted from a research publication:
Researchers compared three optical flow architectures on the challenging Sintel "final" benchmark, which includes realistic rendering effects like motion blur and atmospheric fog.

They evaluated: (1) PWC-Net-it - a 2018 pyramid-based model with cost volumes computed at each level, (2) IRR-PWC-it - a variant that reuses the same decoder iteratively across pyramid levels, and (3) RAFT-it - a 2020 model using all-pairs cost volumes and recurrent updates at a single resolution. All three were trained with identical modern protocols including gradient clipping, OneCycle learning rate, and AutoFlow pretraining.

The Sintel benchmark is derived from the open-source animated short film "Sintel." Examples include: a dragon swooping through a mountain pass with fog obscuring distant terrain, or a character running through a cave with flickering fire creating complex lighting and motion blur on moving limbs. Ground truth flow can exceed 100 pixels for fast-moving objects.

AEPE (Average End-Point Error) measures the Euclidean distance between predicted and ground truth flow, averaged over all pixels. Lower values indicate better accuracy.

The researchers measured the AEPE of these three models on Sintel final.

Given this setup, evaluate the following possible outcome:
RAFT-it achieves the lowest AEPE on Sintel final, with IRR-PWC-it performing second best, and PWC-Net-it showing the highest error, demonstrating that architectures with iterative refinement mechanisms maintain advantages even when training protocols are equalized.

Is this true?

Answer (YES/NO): YES